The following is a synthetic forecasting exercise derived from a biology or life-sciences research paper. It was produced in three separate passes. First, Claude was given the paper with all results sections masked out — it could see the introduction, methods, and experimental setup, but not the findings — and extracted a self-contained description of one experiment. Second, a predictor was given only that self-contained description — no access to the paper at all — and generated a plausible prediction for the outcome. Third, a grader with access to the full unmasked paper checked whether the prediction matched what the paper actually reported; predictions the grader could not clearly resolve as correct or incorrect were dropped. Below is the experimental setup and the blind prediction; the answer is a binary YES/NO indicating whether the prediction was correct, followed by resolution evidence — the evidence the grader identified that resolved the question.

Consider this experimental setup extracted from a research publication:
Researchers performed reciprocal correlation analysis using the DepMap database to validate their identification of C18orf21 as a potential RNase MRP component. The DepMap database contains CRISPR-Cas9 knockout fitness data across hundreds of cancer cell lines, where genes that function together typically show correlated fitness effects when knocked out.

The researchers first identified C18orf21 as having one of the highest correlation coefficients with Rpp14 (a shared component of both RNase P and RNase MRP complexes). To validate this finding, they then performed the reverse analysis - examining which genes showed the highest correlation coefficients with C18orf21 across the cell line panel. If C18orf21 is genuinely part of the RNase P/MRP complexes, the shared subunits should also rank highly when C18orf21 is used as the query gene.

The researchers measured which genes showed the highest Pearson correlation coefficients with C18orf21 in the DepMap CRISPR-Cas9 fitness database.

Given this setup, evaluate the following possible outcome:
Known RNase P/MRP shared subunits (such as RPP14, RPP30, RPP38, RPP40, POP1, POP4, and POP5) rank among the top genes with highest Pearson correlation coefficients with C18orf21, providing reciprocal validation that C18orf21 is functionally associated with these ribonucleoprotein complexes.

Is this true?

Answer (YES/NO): YES